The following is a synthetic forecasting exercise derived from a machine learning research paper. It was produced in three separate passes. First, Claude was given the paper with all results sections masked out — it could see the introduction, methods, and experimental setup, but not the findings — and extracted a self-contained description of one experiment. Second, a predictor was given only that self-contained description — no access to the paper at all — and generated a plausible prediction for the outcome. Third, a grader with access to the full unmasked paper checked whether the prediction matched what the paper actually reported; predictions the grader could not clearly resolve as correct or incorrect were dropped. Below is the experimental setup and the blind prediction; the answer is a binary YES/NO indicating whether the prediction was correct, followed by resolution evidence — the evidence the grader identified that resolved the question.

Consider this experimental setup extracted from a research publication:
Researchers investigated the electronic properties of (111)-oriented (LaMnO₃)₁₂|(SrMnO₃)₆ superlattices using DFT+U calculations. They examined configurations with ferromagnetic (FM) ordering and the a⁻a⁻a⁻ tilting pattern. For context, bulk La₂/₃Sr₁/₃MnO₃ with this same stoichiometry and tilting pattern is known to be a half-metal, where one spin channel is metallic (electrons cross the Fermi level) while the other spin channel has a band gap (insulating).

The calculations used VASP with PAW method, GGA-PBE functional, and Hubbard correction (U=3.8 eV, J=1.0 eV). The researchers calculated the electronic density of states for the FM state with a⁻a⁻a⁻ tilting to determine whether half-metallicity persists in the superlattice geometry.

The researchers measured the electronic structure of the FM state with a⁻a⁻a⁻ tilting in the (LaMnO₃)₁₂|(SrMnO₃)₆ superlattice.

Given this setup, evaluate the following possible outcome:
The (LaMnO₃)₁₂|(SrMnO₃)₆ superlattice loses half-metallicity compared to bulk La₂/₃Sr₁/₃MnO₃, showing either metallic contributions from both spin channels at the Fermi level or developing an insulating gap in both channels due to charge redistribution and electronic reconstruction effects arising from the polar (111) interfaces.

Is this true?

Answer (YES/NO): NO